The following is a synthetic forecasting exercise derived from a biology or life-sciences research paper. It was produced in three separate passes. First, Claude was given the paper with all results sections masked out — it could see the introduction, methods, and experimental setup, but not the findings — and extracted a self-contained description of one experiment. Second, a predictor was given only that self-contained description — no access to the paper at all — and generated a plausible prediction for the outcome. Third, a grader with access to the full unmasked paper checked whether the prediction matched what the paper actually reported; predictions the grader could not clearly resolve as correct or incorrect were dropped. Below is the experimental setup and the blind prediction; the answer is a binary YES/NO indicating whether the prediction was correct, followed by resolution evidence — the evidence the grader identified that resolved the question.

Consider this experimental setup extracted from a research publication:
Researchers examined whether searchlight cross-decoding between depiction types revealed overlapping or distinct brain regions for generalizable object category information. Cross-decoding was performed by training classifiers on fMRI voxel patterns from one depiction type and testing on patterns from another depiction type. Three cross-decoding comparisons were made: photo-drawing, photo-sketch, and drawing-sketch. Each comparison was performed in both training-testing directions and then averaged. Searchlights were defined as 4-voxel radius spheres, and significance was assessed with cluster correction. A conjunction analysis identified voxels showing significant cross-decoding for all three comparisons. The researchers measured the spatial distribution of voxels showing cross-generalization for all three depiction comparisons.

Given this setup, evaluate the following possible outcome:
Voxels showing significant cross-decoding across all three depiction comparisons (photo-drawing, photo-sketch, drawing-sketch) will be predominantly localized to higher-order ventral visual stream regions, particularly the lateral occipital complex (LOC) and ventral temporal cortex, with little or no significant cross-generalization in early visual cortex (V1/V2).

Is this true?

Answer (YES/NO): NO